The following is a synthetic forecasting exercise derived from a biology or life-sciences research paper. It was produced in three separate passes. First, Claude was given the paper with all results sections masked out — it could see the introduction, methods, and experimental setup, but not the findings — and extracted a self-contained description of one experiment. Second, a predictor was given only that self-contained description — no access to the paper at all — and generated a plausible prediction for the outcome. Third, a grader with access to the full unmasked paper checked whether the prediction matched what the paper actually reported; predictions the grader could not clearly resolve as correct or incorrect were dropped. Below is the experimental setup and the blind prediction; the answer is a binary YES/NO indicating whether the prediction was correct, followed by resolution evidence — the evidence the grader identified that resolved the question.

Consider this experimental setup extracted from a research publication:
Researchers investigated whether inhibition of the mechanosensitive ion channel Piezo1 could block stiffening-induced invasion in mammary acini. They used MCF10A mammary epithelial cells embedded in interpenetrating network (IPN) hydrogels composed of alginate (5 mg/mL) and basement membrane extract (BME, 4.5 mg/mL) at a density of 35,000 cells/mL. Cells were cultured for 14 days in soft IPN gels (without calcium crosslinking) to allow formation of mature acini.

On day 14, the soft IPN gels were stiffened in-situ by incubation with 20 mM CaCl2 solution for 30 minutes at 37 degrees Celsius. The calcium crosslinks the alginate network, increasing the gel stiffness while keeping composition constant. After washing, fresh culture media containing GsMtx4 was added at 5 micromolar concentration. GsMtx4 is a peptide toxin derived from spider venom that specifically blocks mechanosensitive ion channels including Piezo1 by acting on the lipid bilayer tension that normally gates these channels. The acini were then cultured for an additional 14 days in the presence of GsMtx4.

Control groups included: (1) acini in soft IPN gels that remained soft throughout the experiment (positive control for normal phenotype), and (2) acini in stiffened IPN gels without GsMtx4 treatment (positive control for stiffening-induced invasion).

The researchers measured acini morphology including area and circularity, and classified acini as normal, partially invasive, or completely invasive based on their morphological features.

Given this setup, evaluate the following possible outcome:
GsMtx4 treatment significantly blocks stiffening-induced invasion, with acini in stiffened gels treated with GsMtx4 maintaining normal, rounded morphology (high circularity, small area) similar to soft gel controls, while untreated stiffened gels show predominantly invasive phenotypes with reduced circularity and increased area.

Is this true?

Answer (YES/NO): YES